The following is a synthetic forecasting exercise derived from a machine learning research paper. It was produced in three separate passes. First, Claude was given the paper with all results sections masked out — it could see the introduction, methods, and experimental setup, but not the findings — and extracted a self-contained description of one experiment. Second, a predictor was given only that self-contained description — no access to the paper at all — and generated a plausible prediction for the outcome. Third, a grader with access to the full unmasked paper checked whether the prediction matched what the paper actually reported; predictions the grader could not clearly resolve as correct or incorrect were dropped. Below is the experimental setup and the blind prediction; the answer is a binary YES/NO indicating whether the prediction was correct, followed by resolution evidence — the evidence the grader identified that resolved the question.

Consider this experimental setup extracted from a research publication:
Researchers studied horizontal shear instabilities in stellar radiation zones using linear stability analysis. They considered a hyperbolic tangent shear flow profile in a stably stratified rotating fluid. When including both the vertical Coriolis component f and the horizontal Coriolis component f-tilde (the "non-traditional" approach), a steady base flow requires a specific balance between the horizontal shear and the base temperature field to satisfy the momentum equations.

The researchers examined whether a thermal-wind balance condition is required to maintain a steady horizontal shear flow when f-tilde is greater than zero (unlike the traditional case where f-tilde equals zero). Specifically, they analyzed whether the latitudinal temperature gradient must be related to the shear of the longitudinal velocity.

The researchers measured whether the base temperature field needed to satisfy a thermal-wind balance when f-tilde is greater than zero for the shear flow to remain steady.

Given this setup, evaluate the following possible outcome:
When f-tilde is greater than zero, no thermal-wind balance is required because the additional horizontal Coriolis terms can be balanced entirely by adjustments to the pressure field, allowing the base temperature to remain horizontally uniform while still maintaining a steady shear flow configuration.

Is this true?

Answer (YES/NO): NO